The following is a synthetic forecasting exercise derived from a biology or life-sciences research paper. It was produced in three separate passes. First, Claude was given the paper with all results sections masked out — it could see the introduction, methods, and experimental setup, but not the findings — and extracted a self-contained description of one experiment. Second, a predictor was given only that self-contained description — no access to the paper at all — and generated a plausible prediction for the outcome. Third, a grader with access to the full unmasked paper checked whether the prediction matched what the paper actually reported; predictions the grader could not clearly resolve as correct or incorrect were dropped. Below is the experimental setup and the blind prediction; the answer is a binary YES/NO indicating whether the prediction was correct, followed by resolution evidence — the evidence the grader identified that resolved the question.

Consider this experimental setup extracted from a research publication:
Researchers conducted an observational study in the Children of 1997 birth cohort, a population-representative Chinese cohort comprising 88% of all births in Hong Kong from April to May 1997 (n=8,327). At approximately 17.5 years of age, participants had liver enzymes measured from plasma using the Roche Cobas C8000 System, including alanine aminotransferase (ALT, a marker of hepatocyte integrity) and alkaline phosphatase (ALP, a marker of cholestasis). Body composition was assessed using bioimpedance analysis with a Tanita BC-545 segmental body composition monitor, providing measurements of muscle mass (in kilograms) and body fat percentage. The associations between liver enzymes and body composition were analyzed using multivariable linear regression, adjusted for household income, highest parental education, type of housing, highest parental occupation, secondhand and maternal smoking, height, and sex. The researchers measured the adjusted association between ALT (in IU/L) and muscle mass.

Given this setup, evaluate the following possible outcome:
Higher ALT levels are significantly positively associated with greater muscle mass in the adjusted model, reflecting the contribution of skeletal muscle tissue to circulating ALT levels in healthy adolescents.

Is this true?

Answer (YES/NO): YES